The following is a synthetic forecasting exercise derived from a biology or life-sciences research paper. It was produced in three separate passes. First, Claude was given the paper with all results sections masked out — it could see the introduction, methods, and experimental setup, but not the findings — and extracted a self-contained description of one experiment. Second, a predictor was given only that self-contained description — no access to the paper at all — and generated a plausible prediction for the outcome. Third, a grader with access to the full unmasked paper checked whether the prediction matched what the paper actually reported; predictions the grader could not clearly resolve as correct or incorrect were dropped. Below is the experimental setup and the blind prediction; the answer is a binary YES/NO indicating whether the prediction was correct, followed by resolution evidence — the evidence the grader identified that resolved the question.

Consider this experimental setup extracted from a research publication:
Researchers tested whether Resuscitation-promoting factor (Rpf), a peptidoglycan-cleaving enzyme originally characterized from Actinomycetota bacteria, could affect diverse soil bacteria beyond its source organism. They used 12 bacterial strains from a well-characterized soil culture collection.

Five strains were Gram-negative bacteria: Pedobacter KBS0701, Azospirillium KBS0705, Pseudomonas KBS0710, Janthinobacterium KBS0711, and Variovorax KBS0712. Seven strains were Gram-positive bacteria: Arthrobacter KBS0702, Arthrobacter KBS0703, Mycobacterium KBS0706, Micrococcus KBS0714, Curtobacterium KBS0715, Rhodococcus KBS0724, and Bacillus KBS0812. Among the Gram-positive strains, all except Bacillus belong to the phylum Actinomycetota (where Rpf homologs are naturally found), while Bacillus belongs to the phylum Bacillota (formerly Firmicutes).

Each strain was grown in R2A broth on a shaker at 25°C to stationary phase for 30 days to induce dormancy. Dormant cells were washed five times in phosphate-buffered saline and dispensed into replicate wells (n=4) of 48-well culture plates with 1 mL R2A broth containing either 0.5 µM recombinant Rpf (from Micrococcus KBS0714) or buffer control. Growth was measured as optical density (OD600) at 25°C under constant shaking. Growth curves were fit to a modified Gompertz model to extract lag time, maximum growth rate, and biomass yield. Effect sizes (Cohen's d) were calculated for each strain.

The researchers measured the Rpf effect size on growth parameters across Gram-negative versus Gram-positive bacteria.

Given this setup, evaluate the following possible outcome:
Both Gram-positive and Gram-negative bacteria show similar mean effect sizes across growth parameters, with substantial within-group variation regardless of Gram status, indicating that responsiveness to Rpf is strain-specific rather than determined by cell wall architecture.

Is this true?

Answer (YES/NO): NO